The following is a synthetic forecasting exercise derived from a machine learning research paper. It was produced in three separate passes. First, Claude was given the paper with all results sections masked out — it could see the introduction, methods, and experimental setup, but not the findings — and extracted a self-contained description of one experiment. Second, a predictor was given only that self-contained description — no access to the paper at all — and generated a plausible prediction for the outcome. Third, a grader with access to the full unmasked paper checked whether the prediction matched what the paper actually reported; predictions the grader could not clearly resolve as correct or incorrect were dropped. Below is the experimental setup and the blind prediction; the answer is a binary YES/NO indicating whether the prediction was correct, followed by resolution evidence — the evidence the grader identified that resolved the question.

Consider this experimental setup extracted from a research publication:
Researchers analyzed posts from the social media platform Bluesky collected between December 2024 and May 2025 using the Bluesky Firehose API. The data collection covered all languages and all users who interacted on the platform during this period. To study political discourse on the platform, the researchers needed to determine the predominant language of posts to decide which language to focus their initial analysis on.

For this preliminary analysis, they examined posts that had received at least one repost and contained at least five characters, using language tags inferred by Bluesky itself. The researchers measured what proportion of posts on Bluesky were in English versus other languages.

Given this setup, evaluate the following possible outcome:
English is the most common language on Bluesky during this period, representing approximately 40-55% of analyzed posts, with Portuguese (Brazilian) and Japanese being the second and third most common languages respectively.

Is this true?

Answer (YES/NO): NO